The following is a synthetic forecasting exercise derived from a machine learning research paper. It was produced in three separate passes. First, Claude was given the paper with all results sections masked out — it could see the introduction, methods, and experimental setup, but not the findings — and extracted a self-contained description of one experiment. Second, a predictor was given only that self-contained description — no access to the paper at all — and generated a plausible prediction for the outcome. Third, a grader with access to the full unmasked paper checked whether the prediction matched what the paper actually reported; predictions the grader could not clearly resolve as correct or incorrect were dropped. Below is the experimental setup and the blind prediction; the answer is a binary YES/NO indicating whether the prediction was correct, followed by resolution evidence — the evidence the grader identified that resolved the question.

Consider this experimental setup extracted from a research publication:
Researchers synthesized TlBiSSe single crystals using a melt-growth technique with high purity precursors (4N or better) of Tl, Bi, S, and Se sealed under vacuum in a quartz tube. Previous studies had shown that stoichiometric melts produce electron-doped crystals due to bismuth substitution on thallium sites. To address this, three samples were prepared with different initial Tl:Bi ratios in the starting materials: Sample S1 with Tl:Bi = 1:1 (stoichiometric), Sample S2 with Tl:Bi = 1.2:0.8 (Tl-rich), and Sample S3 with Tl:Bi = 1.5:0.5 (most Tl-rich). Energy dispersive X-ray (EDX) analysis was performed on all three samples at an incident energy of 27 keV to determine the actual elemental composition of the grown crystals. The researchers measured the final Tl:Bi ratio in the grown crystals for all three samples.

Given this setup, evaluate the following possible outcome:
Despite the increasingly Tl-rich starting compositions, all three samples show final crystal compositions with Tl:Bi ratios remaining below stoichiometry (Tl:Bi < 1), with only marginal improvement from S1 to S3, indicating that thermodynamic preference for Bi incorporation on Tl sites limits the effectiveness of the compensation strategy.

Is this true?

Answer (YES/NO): NO